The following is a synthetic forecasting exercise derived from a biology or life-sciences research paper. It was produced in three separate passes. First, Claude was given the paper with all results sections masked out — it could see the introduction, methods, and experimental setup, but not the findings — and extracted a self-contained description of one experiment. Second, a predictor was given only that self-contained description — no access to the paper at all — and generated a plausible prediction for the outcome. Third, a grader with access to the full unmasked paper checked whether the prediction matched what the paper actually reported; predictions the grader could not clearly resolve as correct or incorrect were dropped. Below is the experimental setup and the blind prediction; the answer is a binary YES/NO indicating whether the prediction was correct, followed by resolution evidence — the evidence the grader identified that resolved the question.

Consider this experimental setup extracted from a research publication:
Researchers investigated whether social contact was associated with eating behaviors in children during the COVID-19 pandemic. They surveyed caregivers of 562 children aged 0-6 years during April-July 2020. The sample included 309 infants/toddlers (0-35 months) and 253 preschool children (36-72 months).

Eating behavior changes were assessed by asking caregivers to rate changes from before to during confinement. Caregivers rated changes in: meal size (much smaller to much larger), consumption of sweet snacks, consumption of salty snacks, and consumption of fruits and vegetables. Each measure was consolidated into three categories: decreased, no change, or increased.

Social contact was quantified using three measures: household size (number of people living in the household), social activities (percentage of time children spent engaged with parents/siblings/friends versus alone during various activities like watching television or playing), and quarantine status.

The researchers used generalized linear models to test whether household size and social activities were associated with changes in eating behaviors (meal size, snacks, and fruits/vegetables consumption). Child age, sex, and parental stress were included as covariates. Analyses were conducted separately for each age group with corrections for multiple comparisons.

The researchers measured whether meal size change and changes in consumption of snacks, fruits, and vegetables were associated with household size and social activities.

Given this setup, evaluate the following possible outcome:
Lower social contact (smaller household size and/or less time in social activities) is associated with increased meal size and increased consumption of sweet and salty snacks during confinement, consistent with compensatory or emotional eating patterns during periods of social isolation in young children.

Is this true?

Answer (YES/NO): NO